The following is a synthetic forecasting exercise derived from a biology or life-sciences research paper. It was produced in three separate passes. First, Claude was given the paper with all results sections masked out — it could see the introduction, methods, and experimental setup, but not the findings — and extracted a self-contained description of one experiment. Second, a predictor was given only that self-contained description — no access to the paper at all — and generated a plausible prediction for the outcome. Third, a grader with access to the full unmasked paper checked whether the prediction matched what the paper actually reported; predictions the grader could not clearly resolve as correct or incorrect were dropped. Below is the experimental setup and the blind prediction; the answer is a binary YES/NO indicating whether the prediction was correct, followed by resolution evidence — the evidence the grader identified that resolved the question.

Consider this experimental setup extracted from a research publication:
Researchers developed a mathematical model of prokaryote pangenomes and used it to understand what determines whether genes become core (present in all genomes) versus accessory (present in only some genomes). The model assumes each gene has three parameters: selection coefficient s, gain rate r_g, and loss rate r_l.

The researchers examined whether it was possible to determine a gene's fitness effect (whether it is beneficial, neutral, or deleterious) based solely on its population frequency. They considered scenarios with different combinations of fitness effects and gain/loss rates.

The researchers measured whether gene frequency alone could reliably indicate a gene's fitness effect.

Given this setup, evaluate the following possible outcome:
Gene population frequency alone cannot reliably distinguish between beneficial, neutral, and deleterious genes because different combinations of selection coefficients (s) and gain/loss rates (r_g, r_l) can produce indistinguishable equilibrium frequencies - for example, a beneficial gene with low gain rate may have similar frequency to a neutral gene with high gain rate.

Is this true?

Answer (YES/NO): YES